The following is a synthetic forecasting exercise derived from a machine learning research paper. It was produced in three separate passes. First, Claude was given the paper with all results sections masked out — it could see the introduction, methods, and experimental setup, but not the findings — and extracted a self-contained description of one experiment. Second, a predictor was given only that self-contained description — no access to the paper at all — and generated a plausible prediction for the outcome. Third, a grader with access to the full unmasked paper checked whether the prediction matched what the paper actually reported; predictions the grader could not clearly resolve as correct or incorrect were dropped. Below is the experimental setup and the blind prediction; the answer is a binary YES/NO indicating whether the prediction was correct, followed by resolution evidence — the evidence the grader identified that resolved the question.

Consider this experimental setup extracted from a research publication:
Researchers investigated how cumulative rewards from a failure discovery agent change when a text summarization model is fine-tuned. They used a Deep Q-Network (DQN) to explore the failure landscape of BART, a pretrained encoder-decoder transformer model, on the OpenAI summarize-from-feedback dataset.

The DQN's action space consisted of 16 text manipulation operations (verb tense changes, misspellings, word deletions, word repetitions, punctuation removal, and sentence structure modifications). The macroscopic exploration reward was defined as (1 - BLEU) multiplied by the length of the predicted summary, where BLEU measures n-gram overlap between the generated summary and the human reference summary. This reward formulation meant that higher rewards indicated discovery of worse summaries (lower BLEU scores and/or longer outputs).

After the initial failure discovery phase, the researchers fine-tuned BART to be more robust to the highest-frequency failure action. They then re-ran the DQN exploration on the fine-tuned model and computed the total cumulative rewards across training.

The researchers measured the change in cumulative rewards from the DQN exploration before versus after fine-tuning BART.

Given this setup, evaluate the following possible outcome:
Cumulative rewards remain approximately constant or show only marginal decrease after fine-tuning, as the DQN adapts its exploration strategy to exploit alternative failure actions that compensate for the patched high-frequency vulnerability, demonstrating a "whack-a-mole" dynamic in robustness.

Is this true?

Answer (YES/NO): NO